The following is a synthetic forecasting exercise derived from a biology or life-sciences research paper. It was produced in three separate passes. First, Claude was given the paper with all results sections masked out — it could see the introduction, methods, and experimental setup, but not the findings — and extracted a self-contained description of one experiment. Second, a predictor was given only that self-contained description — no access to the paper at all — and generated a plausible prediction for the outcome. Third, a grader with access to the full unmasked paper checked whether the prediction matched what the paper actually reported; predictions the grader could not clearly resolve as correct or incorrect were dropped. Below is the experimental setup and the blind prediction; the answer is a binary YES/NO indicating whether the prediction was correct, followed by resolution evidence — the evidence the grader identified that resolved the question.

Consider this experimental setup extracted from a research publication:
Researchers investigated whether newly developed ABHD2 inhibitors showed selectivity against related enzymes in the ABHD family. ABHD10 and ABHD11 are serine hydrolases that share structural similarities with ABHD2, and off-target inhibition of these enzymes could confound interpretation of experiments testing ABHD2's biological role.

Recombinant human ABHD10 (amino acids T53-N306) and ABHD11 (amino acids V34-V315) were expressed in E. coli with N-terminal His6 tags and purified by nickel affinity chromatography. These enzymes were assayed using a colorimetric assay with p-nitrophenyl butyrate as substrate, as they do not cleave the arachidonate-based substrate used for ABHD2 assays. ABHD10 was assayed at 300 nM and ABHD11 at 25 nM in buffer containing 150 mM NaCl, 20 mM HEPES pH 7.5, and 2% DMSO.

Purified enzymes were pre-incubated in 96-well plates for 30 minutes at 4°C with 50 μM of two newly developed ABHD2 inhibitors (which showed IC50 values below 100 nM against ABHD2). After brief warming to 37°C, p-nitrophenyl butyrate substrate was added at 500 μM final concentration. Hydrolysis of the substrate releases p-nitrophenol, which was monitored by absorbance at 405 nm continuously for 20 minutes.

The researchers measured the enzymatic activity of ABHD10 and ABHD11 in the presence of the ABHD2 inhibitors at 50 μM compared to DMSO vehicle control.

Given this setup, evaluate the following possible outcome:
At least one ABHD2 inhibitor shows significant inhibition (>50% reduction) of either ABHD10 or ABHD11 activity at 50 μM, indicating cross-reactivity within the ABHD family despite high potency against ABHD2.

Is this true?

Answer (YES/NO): NO